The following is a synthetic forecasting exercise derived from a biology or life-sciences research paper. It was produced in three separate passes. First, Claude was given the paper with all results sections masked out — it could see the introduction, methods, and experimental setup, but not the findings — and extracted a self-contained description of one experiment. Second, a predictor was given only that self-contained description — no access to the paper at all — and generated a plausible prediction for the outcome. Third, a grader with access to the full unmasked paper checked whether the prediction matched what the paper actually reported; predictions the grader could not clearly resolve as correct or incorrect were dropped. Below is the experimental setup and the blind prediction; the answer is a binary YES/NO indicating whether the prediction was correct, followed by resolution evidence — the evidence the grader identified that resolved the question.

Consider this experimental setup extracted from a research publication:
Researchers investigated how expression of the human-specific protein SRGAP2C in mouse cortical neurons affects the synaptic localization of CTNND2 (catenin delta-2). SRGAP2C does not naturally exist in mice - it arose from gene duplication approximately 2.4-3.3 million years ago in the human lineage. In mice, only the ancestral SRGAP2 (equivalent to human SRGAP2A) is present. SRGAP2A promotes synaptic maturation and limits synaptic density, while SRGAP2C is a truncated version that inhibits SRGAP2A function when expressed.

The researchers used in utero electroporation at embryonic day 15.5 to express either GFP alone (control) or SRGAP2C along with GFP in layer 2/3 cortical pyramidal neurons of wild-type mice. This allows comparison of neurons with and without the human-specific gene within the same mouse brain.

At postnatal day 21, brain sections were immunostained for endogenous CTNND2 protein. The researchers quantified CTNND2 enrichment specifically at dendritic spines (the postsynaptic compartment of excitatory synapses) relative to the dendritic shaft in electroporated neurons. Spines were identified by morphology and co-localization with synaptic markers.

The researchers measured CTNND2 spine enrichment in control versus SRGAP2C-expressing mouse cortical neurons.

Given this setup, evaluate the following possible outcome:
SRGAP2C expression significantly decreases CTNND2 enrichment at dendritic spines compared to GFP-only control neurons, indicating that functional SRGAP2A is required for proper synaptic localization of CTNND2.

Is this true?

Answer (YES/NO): NO